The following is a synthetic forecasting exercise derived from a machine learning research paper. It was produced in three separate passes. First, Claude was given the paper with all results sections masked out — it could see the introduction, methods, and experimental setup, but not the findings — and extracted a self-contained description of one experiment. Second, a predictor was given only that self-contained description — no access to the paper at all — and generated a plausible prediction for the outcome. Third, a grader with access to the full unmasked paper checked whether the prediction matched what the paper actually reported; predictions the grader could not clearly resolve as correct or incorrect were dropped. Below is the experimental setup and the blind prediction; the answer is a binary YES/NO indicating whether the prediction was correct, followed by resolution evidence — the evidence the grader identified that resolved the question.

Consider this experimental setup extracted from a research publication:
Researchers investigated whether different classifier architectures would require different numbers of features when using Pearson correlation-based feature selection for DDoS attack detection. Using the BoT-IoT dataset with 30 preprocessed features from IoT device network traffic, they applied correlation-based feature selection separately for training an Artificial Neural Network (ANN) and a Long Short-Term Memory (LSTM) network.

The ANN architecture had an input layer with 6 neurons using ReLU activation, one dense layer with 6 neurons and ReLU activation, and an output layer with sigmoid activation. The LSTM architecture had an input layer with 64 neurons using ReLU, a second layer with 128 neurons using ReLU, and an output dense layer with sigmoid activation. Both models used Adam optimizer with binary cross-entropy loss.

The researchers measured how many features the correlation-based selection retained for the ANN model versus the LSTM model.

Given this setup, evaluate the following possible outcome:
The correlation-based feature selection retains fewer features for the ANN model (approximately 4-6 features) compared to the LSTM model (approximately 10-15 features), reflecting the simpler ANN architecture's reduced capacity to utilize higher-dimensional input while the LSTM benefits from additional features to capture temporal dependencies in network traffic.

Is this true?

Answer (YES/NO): NO